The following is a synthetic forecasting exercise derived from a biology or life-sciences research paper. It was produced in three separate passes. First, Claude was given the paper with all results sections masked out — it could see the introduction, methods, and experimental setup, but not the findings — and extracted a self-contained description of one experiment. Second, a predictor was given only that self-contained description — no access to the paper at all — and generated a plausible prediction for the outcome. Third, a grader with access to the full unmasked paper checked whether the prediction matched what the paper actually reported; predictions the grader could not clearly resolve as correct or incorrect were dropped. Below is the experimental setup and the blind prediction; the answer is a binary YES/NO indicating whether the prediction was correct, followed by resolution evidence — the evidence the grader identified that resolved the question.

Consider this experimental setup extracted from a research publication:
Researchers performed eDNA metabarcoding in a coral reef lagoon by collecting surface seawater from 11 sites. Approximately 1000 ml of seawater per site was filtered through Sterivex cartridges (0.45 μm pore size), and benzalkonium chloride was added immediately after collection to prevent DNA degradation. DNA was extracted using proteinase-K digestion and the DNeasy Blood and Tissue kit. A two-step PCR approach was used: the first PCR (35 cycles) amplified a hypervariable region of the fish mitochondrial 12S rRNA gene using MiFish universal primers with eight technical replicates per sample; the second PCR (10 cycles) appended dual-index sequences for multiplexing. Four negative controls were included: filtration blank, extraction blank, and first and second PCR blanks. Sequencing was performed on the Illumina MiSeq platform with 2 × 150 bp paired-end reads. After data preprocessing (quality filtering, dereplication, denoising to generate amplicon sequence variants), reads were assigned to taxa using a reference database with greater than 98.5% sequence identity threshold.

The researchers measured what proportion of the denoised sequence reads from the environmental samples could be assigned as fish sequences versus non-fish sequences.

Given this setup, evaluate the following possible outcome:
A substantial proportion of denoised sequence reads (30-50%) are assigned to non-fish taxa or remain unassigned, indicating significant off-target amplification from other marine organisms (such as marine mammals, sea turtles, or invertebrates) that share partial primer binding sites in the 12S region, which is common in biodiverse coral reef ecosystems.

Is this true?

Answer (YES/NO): NO